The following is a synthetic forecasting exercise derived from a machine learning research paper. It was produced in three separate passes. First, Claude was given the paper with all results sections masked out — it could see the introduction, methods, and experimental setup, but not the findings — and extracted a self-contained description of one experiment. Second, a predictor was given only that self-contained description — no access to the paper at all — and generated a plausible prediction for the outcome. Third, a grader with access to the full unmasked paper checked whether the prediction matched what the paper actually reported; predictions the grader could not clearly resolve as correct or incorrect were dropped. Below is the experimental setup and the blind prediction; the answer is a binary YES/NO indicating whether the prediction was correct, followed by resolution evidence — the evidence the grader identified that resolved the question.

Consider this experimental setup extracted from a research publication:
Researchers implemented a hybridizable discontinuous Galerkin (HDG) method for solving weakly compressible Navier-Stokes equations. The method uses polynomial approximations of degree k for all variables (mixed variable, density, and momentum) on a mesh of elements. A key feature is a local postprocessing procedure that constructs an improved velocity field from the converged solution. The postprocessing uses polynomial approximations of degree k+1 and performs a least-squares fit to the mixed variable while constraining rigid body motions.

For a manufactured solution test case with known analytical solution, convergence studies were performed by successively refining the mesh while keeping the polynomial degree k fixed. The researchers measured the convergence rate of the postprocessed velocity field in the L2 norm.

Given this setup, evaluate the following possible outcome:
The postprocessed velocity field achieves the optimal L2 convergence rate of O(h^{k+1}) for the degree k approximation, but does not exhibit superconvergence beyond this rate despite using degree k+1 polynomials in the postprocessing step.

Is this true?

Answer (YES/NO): NO